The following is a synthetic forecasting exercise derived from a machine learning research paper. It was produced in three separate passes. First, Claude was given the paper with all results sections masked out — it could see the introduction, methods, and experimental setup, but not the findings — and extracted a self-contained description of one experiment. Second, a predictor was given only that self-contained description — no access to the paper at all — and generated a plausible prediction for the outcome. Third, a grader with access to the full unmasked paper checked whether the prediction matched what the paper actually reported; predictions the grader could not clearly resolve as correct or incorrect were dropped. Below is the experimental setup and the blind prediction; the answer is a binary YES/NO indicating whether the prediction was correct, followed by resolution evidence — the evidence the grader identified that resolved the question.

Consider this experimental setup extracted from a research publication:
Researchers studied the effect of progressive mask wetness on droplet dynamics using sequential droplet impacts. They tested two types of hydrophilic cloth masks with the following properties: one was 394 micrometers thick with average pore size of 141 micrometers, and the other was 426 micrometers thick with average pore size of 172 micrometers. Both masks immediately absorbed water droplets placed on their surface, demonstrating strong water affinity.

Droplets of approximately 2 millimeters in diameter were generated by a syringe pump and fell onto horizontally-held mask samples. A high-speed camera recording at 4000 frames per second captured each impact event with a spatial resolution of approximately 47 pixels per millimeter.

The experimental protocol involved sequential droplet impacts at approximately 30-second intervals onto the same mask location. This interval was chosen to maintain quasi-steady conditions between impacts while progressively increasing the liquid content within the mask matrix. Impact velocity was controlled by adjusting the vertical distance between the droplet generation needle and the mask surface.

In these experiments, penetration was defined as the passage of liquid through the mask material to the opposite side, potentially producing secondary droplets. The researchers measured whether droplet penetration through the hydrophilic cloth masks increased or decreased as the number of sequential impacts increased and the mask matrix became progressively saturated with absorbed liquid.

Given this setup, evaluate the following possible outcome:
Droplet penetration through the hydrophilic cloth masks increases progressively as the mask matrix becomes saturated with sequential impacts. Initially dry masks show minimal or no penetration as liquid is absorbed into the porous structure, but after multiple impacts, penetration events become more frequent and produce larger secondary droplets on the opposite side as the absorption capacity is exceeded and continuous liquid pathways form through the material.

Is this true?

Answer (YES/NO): NO